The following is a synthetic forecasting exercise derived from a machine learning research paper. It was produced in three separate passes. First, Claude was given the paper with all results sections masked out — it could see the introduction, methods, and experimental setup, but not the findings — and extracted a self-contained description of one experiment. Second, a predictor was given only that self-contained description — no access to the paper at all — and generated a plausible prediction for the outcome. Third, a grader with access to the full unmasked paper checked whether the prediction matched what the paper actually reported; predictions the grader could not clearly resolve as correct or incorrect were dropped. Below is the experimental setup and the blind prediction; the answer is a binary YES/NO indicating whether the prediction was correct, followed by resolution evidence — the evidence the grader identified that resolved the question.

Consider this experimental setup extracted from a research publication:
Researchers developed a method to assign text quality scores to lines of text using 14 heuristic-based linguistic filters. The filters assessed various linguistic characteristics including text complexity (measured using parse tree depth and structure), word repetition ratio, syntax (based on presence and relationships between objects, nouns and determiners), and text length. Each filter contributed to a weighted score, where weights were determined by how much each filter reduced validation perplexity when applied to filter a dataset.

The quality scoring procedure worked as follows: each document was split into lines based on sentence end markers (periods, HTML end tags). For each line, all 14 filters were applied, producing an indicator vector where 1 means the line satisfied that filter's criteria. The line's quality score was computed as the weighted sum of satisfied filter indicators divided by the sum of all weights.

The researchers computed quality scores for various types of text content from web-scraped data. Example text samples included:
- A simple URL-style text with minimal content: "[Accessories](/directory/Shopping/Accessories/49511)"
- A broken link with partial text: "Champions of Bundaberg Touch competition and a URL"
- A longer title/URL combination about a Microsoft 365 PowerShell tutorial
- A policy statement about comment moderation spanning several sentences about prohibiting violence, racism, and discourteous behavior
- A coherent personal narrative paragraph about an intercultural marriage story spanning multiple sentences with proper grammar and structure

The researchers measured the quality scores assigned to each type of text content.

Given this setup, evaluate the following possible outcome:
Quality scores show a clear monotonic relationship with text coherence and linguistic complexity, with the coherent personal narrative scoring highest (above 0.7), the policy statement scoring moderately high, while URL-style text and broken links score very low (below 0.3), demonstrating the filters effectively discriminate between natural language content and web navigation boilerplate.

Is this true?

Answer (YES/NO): YES